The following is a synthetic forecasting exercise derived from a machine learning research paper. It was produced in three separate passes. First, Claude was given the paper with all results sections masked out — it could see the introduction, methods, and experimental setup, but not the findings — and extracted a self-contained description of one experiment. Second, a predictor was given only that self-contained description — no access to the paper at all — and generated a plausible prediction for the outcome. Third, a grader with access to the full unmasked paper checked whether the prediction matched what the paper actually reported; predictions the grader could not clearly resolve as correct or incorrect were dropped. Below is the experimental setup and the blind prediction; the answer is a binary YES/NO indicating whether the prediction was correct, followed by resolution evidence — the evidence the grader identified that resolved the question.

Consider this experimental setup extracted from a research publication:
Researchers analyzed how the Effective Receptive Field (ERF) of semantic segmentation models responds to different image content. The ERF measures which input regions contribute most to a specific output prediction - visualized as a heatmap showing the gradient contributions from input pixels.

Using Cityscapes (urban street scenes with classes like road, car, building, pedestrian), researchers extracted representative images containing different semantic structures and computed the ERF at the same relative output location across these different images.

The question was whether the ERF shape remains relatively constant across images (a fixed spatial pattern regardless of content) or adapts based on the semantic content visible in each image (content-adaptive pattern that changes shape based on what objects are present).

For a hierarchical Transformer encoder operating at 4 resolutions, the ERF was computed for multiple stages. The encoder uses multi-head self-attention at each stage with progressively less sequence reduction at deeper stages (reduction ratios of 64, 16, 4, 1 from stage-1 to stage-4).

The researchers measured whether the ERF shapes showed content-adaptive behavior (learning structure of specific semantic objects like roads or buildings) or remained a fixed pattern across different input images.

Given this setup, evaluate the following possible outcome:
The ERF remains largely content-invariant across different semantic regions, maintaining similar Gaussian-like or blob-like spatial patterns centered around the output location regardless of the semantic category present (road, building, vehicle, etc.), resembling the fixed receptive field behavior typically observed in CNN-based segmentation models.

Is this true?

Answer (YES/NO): NO